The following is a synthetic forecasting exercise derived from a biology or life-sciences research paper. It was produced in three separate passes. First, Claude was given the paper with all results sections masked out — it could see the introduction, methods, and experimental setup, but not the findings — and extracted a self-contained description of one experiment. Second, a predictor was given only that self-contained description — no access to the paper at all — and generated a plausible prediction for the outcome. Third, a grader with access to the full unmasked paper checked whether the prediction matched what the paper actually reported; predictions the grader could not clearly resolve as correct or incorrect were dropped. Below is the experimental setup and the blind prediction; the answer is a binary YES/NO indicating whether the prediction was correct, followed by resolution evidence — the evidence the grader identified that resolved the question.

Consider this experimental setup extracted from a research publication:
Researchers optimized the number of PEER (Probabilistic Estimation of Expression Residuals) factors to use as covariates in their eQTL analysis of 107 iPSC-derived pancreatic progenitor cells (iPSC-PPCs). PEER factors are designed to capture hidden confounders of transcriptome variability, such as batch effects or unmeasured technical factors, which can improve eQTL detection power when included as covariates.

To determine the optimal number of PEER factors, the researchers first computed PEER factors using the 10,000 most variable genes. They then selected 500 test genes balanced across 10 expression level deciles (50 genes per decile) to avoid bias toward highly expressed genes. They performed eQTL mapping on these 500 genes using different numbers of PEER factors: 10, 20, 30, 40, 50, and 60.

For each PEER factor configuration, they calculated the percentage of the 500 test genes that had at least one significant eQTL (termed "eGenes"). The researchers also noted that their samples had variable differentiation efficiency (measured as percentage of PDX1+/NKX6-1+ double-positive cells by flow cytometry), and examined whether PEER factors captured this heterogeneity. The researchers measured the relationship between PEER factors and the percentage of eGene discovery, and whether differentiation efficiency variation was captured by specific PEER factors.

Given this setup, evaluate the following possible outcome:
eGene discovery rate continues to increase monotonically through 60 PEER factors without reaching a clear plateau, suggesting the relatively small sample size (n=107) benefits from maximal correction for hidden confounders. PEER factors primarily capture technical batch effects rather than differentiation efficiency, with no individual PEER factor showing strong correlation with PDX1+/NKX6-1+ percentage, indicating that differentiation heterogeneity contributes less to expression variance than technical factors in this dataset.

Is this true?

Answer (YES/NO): NO